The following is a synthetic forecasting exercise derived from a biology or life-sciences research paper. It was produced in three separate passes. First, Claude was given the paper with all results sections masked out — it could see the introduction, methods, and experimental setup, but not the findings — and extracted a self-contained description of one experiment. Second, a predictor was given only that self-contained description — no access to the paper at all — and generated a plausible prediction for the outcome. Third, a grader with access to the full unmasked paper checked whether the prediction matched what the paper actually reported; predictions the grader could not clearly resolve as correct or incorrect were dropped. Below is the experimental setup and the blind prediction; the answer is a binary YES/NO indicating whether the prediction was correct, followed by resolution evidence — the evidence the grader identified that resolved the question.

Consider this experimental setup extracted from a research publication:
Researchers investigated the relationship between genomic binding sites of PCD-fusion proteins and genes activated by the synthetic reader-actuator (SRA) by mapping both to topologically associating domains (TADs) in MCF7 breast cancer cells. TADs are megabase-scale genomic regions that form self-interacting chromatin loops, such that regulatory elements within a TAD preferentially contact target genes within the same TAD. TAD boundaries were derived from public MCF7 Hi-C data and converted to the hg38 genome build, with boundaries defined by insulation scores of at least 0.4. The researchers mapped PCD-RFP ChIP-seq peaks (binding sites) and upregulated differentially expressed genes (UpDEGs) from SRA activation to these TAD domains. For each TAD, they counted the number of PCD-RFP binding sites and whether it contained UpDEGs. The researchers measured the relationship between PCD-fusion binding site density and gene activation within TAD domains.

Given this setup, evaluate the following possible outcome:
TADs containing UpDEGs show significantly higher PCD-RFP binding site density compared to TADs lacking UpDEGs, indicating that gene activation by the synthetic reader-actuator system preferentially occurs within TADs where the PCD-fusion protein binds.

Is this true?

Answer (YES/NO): NO